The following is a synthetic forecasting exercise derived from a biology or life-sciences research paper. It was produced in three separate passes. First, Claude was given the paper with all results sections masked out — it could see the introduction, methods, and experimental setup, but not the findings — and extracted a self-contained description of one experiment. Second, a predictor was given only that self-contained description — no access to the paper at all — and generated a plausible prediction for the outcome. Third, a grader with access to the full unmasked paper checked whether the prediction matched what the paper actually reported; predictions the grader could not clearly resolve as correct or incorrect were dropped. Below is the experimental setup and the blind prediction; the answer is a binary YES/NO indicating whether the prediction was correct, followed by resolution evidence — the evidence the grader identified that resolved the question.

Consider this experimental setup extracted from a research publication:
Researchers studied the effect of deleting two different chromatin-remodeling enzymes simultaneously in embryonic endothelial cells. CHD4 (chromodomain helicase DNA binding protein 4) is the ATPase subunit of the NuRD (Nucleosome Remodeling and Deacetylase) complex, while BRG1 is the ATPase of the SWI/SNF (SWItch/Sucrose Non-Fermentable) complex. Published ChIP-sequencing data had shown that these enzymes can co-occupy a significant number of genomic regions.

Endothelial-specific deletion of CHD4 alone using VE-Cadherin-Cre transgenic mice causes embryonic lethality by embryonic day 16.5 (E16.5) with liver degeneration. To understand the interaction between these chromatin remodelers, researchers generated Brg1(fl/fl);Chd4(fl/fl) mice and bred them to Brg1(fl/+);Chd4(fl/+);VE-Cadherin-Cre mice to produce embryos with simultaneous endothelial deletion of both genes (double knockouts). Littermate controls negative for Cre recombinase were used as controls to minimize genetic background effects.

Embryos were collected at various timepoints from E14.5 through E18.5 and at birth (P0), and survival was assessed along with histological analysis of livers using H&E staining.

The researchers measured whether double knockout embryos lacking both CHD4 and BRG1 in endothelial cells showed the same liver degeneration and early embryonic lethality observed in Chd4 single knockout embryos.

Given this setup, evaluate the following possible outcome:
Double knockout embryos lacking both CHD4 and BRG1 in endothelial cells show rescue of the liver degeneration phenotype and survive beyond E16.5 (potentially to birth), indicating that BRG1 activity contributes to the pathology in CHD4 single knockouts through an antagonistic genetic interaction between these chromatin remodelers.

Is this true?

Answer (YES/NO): YES